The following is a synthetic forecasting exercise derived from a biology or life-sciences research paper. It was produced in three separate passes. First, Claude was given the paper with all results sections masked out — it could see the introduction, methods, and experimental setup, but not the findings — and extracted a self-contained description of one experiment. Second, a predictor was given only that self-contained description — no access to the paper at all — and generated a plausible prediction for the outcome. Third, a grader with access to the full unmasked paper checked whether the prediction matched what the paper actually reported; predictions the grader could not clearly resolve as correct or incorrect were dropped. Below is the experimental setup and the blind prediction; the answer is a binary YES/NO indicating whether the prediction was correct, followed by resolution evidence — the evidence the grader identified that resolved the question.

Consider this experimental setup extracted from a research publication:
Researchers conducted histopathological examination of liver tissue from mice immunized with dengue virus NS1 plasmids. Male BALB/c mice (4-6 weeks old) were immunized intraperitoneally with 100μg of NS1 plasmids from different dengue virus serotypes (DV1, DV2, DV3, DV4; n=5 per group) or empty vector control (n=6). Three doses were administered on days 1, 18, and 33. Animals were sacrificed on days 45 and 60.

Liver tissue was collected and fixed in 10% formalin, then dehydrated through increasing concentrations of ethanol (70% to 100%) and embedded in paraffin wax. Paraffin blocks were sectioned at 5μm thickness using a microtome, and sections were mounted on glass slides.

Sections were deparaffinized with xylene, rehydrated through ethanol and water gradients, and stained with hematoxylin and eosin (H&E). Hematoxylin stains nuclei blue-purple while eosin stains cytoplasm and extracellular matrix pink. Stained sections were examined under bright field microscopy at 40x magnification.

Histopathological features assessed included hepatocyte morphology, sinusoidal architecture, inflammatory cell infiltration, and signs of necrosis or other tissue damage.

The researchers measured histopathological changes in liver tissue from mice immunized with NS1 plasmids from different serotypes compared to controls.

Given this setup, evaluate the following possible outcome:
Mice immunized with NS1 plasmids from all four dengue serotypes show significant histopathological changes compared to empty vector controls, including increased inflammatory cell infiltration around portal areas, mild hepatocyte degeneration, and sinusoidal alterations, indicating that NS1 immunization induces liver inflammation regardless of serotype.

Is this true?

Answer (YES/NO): NO